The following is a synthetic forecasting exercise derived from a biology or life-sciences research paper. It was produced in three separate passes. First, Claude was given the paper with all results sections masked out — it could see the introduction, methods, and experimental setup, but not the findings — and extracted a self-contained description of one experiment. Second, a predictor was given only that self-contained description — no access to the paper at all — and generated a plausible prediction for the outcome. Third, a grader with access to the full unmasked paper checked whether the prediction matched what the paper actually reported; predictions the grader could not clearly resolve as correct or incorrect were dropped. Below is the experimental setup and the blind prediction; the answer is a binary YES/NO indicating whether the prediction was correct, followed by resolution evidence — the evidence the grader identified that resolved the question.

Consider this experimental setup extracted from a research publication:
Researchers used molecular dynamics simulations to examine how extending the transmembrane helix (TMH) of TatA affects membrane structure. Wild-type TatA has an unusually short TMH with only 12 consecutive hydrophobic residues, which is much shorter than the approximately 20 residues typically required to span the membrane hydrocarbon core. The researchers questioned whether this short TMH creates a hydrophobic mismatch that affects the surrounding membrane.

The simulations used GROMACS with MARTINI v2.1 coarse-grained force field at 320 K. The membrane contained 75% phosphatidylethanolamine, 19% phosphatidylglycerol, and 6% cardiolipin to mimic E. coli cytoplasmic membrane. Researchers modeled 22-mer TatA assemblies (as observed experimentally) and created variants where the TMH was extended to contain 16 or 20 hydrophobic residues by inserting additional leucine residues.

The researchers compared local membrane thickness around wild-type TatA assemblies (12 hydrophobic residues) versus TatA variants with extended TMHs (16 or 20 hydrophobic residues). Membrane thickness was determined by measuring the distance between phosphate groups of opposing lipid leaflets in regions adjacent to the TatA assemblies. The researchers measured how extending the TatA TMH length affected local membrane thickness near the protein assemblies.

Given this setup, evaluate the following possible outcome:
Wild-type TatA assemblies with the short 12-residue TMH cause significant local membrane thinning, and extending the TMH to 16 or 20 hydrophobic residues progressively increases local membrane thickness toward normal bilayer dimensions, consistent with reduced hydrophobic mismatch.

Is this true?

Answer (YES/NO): YES